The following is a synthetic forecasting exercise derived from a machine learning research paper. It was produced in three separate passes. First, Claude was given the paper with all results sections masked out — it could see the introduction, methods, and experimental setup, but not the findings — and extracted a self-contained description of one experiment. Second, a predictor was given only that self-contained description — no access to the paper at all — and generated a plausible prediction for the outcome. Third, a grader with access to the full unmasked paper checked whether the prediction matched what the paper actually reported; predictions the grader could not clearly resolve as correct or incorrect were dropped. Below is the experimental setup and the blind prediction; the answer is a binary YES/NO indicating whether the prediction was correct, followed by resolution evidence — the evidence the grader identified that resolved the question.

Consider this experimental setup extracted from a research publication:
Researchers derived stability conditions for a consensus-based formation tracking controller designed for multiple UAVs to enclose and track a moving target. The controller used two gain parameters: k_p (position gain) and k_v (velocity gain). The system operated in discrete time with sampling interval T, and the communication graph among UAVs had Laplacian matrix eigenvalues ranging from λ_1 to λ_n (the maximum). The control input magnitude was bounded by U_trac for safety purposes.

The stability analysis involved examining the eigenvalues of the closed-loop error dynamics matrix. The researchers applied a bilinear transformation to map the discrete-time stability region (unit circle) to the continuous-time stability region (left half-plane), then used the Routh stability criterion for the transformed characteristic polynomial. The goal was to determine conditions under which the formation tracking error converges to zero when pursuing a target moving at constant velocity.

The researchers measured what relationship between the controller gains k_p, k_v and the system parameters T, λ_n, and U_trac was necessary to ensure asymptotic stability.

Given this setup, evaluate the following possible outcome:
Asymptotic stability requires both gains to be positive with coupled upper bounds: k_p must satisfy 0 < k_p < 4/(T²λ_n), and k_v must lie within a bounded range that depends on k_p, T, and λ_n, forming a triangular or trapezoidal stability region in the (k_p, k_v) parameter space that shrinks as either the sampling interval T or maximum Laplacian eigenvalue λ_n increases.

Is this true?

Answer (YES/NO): NO